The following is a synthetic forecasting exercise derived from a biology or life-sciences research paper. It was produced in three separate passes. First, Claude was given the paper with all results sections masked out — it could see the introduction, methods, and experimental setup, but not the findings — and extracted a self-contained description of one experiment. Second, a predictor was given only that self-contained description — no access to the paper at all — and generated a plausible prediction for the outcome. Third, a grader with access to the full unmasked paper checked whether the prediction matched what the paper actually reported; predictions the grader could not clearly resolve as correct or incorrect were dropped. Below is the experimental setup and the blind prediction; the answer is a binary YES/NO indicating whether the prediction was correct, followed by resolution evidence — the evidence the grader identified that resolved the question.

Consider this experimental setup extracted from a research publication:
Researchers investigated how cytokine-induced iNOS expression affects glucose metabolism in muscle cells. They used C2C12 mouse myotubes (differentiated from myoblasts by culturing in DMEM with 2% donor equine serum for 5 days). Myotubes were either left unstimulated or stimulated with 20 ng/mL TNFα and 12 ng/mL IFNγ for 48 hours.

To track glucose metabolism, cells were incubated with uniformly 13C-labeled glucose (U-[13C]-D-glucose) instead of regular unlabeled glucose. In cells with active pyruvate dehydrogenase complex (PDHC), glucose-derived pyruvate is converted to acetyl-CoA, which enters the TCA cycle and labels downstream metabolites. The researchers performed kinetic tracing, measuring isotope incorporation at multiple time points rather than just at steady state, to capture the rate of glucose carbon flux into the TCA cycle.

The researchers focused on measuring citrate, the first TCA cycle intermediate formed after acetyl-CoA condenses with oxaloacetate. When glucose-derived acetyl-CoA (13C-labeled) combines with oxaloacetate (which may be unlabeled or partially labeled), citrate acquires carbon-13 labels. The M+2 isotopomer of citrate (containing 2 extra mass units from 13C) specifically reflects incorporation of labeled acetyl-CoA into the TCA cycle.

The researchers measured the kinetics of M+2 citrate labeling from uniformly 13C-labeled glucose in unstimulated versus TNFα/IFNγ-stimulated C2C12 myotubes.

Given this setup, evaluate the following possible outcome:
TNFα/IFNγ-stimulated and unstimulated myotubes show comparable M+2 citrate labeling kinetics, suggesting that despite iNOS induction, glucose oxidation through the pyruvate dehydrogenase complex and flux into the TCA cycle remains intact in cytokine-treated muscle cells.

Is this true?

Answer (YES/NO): NO